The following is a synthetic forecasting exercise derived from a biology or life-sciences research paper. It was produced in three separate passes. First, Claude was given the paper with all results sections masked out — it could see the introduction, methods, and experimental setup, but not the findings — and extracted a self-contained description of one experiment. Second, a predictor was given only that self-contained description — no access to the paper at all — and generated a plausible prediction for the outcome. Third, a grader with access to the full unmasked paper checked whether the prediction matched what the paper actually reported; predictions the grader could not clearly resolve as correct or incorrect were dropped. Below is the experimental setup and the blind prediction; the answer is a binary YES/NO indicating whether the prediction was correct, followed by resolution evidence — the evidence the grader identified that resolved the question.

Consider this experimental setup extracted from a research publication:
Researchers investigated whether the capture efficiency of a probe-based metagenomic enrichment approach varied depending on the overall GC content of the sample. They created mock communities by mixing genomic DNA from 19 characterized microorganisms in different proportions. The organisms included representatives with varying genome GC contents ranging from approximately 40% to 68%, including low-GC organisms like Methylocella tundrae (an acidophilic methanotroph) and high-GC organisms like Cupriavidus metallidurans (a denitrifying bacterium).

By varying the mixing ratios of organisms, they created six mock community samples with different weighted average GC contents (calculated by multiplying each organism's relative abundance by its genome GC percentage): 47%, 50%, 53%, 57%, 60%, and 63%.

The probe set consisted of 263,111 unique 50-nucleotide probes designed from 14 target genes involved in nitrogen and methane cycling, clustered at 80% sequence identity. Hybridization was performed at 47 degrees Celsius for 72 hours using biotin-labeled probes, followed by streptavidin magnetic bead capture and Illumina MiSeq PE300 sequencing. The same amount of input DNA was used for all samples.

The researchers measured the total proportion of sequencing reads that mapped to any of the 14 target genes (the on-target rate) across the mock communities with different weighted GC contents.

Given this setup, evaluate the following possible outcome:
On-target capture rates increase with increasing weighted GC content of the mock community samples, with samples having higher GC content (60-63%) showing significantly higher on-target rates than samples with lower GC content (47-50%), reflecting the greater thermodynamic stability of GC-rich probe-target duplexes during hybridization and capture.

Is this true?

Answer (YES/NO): YES